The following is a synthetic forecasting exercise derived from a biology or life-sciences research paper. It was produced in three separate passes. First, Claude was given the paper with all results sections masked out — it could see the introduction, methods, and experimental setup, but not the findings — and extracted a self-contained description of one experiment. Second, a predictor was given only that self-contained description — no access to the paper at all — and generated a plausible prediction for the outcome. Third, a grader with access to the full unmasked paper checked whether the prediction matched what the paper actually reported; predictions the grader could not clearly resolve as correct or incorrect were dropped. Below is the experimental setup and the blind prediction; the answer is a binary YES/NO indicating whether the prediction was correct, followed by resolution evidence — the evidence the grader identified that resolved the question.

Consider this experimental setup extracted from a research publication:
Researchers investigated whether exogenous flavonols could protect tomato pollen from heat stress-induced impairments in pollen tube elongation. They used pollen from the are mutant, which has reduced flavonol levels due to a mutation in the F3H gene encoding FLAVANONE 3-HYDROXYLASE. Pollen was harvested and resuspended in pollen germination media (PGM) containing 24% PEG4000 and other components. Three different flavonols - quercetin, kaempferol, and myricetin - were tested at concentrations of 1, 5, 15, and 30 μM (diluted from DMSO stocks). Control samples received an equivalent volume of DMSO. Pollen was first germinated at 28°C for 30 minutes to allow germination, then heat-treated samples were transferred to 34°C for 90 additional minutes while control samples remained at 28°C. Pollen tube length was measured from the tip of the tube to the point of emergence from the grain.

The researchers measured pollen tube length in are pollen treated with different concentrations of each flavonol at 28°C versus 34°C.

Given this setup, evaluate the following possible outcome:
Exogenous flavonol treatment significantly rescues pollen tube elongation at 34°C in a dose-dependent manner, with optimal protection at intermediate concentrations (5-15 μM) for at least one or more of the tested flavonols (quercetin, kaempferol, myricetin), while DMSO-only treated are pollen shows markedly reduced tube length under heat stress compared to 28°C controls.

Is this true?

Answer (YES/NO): NO